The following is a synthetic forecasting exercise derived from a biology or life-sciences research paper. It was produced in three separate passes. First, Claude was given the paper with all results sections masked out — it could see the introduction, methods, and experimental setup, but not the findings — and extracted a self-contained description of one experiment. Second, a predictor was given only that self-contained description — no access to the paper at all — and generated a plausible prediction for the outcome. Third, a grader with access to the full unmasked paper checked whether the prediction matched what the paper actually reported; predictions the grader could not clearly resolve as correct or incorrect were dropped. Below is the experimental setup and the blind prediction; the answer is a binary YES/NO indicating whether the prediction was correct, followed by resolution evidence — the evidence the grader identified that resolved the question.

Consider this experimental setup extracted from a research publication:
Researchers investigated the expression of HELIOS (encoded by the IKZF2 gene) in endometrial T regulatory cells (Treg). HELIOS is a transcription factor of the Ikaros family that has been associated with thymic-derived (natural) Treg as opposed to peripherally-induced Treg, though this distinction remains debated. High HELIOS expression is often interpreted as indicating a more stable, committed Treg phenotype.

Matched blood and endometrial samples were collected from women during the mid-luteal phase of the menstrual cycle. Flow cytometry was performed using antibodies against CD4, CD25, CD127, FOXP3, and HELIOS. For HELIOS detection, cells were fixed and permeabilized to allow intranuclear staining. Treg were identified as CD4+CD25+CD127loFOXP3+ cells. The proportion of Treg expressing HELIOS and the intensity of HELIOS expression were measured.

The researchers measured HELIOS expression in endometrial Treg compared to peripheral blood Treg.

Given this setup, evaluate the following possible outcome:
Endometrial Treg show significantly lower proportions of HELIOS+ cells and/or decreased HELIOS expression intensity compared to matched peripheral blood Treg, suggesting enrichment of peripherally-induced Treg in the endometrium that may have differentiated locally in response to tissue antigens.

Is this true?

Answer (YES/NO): NO